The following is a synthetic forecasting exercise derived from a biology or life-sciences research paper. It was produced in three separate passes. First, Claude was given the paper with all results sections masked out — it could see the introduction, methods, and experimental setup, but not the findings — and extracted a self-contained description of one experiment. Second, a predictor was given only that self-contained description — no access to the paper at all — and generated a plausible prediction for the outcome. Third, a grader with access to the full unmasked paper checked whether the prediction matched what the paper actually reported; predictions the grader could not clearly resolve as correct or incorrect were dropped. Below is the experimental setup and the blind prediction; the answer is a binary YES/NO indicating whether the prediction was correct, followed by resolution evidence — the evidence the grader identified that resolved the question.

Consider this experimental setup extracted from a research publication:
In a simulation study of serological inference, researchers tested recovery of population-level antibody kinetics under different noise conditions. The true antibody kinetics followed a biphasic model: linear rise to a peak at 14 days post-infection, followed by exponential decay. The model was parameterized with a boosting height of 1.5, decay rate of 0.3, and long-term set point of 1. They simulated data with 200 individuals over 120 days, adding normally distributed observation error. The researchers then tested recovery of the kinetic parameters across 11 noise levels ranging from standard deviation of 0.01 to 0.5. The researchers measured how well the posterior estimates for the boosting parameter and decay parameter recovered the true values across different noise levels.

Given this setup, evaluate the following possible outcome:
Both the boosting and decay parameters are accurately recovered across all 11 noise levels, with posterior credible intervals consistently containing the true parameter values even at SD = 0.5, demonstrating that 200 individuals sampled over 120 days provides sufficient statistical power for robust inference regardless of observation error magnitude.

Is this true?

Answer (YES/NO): NO